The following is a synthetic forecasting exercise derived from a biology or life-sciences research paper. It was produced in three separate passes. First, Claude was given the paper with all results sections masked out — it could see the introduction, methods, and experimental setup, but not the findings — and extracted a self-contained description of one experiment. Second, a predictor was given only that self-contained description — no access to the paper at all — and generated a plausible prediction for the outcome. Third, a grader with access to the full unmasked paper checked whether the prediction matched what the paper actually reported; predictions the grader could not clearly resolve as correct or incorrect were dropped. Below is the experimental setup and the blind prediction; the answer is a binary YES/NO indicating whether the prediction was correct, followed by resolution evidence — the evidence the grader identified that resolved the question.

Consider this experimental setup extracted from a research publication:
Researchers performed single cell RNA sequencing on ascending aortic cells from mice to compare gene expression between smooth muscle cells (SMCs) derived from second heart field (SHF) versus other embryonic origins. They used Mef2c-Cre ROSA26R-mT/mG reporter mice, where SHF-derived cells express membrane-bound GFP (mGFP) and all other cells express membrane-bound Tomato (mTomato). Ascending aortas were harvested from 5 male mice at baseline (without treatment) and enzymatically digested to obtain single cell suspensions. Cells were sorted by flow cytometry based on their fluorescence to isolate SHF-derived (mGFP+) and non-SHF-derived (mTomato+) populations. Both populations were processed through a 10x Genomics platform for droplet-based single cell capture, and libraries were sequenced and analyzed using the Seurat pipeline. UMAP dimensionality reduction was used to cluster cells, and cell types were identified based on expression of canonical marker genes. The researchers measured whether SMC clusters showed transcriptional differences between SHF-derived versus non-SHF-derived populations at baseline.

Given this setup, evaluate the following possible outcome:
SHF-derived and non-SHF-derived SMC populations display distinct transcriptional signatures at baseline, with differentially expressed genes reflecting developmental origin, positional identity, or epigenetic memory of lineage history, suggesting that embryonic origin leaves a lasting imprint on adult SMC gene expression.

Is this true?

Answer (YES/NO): YES